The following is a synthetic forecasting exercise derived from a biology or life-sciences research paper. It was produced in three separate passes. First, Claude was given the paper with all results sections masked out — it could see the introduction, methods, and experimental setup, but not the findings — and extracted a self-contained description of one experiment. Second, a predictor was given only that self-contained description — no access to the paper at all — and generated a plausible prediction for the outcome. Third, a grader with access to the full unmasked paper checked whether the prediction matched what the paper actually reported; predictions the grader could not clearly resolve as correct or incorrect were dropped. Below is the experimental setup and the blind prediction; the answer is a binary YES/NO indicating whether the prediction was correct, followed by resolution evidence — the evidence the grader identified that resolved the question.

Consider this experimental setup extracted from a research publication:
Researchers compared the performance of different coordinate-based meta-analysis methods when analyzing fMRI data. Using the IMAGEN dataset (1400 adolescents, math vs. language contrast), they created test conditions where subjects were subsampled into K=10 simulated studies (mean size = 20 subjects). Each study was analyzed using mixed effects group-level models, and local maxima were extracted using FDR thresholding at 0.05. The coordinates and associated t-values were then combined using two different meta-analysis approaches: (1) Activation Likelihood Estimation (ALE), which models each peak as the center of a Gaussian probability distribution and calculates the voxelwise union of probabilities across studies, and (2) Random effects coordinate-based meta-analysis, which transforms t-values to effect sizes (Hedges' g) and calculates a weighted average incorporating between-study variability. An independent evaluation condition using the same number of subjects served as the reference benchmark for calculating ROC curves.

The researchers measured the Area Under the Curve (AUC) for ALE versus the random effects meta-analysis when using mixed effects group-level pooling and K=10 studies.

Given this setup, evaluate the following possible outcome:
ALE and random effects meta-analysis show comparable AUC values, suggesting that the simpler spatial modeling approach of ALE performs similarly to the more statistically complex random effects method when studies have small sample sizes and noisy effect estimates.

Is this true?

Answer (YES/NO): NO